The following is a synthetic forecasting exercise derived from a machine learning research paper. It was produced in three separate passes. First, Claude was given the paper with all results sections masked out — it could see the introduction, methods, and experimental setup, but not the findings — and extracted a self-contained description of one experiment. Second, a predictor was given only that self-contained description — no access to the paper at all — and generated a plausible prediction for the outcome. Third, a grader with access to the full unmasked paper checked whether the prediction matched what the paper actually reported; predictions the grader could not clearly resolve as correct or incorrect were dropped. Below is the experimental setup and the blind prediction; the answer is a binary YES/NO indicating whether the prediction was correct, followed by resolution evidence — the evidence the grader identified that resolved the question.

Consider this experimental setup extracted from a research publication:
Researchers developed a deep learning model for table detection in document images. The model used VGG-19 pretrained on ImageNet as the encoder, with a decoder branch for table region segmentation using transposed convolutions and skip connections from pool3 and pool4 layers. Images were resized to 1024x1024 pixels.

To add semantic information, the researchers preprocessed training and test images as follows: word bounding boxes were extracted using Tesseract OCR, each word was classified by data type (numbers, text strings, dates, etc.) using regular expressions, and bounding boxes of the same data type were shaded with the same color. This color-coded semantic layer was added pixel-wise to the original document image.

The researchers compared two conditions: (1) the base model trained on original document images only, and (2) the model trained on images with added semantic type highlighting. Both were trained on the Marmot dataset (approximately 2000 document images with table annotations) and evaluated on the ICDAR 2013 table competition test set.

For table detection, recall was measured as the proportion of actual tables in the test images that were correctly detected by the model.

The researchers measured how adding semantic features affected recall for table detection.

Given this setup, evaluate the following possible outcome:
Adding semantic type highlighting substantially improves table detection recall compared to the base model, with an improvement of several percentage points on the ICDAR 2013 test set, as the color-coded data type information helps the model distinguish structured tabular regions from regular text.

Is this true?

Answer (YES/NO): NO